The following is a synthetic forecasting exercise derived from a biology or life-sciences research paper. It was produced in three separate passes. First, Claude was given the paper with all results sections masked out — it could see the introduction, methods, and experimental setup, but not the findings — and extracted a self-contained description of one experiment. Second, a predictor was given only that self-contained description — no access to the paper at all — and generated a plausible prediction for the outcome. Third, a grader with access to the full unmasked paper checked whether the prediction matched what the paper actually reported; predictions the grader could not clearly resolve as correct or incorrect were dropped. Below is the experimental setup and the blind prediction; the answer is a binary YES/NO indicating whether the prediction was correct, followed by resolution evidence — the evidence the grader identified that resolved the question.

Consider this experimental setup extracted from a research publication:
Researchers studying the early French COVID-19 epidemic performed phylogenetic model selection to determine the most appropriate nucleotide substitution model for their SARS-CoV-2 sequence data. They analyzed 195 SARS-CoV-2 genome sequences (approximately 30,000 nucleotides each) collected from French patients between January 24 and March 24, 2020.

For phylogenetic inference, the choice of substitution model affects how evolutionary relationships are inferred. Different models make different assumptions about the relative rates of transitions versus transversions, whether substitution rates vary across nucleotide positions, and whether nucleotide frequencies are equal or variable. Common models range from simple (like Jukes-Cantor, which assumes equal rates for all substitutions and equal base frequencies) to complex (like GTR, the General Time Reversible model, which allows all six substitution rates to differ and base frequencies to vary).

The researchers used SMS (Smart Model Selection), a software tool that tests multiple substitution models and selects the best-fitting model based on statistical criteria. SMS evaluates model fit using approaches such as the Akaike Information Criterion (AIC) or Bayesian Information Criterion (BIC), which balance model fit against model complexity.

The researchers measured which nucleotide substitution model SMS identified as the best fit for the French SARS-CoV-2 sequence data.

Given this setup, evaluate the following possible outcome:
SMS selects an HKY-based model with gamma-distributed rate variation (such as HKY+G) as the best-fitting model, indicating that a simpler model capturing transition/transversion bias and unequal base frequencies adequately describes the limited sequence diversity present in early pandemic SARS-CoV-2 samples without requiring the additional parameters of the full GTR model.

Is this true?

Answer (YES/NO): NO